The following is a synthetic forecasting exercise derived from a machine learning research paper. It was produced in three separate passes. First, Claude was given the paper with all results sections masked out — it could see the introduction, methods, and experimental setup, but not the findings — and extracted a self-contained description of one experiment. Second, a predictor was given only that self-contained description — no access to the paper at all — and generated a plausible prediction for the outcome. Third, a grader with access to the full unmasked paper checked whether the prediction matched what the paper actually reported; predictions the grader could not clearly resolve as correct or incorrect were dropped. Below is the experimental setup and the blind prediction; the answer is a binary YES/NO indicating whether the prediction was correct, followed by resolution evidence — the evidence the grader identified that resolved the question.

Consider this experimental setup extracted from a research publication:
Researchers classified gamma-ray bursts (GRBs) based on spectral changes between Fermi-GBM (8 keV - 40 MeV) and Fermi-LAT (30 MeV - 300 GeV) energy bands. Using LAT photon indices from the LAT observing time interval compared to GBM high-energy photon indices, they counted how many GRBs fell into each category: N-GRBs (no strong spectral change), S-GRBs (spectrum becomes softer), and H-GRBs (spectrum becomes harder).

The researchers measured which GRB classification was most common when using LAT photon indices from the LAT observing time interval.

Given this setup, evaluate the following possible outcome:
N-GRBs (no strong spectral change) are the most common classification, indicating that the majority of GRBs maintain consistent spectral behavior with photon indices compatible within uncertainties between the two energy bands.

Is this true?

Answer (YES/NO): NO